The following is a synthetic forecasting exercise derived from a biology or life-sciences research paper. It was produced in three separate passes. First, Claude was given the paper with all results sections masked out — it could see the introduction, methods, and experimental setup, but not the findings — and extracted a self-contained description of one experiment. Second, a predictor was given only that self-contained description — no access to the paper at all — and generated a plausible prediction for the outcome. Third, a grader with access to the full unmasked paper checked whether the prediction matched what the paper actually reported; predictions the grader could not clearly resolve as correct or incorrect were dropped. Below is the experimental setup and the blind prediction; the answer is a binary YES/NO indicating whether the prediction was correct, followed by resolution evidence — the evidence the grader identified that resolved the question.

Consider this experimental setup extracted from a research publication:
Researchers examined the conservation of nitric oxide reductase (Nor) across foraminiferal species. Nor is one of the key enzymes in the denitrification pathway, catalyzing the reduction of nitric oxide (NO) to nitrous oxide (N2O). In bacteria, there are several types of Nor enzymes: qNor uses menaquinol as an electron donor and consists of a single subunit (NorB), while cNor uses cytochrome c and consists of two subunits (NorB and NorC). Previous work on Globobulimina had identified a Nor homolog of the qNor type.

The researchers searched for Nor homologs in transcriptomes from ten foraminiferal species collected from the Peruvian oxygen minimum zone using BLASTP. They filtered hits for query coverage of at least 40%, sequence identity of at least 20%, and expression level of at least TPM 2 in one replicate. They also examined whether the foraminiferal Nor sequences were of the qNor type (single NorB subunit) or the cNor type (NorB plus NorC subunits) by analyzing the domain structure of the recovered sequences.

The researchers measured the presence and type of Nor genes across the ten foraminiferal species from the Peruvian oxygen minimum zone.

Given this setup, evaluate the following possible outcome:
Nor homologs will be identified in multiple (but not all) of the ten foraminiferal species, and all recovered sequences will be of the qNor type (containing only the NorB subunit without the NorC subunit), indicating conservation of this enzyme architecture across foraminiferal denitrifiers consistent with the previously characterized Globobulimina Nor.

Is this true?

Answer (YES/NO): NO